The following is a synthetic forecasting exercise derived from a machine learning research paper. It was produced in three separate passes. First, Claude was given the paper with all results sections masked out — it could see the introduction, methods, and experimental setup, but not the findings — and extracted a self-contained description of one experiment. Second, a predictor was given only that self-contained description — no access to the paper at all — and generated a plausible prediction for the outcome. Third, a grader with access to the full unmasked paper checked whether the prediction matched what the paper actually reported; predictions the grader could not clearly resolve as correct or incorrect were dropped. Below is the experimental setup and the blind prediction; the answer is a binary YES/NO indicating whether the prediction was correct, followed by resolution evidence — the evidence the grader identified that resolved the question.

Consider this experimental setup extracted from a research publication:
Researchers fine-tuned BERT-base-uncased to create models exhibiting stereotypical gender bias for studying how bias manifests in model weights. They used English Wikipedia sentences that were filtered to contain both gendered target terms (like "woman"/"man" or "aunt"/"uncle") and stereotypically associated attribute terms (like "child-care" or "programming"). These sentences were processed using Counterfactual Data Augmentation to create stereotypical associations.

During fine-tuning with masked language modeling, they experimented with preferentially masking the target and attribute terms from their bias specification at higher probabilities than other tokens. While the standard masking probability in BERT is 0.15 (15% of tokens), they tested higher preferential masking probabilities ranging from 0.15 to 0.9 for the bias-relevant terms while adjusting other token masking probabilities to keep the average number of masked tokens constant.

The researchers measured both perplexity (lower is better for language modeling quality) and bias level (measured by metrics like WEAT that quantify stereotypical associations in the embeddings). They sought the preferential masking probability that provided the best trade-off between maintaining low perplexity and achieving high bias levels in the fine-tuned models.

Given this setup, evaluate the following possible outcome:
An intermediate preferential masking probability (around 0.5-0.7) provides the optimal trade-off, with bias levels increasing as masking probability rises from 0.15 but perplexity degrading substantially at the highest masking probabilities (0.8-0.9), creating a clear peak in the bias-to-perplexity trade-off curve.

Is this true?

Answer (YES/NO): NO